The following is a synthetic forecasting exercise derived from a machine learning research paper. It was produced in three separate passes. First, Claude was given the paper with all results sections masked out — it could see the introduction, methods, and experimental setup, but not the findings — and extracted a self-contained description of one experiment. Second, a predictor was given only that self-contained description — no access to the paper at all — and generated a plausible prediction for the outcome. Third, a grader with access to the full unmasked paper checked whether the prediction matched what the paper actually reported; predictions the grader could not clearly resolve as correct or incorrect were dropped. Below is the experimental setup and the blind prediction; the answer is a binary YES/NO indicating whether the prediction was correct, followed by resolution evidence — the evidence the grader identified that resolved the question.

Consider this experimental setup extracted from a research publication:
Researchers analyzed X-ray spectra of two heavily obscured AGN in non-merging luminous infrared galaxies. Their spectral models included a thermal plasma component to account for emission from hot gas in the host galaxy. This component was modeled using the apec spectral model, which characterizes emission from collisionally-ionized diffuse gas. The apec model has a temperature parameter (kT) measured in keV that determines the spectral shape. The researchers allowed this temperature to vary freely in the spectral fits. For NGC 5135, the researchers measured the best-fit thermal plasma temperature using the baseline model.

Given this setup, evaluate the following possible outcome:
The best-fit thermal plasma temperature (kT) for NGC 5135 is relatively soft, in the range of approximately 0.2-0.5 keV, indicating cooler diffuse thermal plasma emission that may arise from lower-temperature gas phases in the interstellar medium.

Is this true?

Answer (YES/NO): NO